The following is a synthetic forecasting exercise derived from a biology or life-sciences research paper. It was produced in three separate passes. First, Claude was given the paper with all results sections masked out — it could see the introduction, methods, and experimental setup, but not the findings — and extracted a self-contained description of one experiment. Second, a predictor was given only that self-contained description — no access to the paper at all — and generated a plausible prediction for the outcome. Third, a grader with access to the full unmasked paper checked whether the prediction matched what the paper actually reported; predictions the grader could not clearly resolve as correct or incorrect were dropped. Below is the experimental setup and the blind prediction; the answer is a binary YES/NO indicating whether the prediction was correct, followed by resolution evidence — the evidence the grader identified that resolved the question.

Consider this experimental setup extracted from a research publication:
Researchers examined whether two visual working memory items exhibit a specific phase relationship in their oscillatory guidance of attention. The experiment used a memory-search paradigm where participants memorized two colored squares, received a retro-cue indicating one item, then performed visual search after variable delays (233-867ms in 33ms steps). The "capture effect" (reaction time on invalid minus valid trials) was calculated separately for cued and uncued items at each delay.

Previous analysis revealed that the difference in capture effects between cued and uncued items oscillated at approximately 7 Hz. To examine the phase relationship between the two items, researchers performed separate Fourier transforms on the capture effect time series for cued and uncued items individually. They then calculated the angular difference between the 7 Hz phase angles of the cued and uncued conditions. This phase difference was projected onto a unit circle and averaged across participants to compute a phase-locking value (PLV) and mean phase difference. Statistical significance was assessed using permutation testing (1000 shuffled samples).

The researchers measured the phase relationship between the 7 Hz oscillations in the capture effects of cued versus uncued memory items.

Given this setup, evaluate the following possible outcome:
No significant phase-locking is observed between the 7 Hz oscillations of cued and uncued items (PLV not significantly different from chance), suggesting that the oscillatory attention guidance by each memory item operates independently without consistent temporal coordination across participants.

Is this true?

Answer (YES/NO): NO